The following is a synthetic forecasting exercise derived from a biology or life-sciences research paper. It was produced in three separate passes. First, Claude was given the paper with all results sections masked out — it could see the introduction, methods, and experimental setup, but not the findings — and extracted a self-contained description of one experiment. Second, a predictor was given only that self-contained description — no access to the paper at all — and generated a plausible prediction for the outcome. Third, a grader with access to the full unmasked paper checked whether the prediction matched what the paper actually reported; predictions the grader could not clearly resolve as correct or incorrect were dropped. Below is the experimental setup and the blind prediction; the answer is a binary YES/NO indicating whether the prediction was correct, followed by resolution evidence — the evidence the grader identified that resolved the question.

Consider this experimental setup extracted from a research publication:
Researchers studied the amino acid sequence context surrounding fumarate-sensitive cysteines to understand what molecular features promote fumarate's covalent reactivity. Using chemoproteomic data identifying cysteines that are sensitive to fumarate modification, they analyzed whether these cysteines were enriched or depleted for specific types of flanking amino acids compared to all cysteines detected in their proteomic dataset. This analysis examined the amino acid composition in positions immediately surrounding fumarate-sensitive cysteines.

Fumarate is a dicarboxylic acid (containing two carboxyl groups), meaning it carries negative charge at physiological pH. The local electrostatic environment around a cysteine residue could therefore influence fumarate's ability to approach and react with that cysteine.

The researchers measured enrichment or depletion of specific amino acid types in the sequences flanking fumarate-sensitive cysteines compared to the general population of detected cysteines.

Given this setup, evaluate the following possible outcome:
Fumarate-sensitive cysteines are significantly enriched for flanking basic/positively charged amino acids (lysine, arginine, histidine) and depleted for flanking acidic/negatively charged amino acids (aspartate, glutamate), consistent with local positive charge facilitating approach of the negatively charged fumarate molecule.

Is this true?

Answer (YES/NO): NO